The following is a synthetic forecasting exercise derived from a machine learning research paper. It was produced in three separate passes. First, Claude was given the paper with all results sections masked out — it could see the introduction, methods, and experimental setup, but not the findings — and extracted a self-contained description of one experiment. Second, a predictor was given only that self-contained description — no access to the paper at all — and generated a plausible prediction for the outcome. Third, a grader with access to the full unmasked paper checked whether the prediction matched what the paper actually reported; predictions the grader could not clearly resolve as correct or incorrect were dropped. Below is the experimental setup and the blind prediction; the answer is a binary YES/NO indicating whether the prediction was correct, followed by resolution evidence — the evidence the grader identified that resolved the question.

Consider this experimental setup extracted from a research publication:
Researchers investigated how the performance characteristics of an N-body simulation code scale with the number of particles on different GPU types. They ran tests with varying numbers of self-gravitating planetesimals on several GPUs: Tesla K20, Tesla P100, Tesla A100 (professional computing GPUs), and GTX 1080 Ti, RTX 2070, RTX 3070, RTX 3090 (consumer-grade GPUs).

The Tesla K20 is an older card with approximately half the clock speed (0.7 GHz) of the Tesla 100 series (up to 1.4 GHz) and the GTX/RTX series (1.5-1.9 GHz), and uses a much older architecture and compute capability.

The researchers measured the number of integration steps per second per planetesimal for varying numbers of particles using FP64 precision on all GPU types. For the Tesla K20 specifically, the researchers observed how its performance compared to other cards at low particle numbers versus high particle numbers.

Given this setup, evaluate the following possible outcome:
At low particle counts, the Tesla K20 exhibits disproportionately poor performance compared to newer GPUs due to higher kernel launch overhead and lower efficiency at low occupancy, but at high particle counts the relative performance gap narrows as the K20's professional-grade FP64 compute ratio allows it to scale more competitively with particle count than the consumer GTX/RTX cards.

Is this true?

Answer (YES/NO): NO